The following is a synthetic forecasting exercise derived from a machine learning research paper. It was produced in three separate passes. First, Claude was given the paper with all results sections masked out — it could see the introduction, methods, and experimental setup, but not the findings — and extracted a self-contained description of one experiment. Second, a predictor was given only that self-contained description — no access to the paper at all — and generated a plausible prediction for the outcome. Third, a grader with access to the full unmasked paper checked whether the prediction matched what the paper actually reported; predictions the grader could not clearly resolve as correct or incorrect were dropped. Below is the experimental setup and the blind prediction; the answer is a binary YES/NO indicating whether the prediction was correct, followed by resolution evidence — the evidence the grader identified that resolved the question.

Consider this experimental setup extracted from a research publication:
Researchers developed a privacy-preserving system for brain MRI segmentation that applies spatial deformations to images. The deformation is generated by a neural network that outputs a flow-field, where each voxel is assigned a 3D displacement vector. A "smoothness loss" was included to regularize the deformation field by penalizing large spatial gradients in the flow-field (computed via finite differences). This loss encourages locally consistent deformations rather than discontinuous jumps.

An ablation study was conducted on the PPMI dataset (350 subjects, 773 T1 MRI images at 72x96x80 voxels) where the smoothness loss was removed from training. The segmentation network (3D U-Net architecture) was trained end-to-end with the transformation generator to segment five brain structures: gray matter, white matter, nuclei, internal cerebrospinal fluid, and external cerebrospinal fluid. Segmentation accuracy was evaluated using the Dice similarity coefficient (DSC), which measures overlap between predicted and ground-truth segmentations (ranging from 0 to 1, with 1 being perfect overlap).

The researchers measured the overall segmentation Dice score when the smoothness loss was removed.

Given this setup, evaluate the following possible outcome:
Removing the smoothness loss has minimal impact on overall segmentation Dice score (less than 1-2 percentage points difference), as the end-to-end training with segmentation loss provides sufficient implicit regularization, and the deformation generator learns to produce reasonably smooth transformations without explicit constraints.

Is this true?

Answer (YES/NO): NO